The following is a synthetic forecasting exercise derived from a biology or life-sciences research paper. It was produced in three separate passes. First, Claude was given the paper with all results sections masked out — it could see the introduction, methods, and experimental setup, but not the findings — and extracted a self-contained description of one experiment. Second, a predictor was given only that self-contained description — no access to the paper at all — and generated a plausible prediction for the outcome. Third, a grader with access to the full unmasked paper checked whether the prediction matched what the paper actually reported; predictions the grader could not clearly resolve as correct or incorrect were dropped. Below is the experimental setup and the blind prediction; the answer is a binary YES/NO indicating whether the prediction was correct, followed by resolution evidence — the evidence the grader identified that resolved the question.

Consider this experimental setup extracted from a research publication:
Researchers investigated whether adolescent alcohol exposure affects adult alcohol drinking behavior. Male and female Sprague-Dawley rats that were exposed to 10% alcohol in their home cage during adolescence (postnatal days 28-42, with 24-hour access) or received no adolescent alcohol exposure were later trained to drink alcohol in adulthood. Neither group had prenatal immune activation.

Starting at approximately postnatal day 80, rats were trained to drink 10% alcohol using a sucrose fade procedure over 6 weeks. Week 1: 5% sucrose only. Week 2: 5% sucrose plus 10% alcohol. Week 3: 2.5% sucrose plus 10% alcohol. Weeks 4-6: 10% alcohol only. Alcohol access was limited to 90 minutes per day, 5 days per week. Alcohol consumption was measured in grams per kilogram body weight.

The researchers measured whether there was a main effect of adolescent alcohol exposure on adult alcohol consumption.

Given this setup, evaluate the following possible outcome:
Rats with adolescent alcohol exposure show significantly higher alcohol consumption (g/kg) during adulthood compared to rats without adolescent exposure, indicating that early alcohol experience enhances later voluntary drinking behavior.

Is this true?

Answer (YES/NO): NO